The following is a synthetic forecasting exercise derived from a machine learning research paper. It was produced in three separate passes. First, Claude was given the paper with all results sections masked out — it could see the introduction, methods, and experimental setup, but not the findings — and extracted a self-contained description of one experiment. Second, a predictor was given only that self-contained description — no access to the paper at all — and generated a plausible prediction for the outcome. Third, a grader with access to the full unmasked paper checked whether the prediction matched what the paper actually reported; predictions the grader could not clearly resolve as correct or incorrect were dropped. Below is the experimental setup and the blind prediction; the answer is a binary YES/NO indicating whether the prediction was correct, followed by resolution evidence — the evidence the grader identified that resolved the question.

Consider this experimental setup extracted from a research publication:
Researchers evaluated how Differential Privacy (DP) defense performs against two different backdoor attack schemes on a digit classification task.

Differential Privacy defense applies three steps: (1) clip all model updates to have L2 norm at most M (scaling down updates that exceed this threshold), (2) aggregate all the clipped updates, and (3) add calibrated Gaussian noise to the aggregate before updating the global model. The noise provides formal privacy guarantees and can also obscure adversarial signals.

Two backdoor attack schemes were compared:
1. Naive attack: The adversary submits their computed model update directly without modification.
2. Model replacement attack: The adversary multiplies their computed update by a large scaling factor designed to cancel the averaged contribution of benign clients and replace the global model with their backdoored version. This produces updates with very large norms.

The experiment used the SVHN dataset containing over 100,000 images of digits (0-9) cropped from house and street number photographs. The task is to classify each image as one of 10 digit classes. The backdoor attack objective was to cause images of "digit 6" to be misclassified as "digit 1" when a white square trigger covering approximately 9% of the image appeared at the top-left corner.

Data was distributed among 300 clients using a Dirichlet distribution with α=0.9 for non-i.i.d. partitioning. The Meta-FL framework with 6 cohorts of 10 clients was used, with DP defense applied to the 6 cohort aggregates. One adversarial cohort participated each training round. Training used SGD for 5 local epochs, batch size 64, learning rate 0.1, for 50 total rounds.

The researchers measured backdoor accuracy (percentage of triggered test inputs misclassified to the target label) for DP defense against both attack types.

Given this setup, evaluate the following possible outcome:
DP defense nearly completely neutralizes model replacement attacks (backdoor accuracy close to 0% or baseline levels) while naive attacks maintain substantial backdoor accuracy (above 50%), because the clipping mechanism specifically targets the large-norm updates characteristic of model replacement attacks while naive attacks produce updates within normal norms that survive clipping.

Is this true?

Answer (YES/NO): NO